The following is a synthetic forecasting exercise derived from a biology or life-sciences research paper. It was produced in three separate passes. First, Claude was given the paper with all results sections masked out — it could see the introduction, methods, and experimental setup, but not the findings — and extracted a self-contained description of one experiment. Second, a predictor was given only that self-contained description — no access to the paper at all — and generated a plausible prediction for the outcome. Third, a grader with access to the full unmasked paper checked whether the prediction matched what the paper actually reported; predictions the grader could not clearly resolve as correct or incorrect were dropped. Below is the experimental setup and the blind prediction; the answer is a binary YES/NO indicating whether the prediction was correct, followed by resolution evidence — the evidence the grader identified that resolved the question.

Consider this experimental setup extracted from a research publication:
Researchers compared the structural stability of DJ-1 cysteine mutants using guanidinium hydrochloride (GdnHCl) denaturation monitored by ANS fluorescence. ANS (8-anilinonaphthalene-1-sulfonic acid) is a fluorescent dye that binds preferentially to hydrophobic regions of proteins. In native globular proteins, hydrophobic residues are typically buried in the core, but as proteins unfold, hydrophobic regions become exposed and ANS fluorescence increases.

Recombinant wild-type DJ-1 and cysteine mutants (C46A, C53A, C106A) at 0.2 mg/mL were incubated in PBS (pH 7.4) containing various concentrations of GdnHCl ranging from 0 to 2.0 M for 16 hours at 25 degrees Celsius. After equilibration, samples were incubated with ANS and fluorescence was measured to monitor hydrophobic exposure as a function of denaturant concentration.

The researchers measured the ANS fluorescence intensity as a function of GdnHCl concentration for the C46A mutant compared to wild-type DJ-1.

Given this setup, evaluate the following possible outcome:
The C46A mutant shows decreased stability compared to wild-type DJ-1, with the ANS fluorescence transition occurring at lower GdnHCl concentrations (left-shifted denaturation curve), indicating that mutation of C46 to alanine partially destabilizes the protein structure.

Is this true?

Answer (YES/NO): YES